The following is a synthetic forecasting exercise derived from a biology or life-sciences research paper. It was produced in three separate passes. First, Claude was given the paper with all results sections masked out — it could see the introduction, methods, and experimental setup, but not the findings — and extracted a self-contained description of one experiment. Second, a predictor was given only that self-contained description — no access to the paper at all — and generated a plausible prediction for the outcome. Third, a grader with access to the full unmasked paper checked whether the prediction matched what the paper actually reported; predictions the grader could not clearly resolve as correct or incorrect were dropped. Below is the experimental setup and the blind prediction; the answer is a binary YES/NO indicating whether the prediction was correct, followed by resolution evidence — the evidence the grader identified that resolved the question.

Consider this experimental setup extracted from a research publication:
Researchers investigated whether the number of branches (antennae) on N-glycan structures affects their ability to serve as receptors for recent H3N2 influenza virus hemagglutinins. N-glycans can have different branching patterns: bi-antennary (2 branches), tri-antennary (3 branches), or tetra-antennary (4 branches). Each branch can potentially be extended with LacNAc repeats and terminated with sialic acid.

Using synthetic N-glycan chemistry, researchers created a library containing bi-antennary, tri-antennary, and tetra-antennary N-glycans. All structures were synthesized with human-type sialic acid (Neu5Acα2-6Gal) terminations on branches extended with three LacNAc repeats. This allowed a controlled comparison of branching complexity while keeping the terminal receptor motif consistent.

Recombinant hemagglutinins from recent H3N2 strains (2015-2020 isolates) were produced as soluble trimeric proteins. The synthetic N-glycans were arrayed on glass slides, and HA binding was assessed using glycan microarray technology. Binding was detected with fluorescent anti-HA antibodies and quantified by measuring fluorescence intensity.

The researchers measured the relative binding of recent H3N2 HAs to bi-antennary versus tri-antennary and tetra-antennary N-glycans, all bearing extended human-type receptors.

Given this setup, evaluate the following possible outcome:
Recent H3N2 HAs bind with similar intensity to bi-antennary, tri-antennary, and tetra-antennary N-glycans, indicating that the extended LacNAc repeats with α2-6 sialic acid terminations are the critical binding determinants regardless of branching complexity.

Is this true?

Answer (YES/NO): NO